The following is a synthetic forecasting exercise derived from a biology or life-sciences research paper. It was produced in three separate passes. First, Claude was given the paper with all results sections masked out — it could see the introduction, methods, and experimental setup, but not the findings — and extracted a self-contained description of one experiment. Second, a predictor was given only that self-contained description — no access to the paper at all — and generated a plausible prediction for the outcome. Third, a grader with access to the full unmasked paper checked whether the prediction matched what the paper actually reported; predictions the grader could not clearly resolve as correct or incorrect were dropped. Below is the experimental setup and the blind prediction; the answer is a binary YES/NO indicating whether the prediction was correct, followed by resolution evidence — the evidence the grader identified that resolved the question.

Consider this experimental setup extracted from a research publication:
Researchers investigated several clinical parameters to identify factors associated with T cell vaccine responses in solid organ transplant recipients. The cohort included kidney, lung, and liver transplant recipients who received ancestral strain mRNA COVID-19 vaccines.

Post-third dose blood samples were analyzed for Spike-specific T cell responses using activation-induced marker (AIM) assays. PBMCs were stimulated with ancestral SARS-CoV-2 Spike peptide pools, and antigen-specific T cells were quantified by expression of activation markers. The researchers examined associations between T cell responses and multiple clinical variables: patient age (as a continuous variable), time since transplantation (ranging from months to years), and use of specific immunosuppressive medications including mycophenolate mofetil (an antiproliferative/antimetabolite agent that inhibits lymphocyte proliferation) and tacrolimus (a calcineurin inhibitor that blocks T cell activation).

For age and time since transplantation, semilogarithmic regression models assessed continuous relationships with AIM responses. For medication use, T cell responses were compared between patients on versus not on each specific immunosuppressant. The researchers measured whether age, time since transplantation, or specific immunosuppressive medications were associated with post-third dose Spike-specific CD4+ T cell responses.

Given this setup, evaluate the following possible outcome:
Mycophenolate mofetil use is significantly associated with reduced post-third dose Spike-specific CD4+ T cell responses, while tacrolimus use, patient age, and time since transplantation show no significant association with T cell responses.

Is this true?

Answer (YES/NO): NO